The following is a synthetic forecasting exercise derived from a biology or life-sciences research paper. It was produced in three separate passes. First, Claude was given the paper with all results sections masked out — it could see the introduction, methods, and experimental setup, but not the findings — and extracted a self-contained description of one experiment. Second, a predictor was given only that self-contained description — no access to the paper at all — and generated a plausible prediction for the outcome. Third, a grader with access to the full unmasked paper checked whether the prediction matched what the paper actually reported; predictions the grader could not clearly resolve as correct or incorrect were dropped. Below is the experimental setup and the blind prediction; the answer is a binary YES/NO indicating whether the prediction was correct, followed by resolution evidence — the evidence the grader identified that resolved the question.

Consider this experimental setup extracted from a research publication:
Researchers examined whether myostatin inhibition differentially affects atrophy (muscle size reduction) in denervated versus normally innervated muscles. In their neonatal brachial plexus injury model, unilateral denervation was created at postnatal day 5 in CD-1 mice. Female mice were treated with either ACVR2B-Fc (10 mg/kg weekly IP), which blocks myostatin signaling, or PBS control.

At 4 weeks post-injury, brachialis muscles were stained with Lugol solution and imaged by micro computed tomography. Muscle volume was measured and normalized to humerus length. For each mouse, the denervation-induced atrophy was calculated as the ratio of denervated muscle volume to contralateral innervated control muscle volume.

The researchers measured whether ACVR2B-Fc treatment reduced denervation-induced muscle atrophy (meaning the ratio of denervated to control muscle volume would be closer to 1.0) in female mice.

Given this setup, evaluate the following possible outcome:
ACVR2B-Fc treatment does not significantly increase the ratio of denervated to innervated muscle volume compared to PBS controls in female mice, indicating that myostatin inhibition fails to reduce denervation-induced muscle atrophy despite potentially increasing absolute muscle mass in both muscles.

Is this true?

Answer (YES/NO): NO